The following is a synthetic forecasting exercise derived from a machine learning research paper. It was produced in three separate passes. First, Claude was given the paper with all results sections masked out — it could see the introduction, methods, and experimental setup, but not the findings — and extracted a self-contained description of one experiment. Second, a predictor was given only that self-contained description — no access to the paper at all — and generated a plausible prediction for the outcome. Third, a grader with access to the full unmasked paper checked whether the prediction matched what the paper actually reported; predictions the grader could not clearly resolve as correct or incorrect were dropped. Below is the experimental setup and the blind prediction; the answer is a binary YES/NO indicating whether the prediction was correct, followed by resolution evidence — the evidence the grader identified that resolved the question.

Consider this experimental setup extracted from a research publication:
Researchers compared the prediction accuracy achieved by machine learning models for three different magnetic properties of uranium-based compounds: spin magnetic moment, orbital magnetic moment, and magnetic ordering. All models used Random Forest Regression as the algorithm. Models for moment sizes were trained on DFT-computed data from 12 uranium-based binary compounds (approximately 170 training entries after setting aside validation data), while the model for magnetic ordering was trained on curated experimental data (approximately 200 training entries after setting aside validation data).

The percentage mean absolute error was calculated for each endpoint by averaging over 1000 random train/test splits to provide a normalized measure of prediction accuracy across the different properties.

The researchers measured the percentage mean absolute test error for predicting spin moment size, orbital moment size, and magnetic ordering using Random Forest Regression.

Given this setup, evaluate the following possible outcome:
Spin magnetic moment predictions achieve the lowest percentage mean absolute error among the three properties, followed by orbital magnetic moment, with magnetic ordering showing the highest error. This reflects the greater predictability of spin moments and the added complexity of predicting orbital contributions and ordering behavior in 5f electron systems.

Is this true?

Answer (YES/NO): NO